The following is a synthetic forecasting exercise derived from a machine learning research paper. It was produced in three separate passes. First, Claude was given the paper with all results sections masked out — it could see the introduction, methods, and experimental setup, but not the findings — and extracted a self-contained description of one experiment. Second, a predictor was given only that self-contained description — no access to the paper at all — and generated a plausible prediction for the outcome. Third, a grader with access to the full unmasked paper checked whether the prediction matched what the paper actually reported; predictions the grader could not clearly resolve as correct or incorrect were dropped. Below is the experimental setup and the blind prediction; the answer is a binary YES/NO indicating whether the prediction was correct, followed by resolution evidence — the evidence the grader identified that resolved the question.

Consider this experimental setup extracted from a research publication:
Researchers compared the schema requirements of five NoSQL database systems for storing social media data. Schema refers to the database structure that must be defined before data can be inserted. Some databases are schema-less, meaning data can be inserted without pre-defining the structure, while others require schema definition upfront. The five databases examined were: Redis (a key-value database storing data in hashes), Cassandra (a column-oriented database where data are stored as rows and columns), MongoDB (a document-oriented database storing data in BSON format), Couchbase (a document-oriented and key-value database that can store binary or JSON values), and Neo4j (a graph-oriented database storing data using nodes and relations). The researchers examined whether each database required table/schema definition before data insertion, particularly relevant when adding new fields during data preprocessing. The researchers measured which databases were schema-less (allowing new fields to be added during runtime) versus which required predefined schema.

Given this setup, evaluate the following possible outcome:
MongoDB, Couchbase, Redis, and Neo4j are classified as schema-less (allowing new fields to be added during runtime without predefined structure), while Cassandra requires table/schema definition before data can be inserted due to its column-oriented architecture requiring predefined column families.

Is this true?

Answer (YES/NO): NO